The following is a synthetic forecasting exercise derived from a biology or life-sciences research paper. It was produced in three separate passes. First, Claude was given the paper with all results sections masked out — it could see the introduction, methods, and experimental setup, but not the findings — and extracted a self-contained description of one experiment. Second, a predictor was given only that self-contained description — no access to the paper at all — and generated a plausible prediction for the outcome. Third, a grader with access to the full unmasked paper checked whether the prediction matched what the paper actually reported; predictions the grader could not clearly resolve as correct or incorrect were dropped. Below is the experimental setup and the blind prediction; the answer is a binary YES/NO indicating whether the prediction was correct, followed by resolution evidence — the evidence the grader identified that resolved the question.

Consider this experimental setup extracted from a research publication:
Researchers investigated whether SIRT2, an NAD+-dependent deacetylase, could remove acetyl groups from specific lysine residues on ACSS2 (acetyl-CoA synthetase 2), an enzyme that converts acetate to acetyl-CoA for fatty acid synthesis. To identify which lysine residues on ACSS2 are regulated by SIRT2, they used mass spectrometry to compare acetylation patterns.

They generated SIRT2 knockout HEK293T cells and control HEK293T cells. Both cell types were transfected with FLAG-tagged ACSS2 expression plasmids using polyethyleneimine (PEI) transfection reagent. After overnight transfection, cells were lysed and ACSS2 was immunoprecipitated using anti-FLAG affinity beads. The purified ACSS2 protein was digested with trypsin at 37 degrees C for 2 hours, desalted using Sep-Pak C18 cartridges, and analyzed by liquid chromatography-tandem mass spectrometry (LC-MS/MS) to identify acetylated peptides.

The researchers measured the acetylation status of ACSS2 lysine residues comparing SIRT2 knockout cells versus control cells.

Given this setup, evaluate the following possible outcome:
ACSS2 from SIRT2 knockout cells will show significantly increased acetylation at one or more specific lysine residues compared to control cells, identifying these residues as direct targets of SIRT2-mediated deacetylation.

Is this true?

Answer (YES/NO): YES